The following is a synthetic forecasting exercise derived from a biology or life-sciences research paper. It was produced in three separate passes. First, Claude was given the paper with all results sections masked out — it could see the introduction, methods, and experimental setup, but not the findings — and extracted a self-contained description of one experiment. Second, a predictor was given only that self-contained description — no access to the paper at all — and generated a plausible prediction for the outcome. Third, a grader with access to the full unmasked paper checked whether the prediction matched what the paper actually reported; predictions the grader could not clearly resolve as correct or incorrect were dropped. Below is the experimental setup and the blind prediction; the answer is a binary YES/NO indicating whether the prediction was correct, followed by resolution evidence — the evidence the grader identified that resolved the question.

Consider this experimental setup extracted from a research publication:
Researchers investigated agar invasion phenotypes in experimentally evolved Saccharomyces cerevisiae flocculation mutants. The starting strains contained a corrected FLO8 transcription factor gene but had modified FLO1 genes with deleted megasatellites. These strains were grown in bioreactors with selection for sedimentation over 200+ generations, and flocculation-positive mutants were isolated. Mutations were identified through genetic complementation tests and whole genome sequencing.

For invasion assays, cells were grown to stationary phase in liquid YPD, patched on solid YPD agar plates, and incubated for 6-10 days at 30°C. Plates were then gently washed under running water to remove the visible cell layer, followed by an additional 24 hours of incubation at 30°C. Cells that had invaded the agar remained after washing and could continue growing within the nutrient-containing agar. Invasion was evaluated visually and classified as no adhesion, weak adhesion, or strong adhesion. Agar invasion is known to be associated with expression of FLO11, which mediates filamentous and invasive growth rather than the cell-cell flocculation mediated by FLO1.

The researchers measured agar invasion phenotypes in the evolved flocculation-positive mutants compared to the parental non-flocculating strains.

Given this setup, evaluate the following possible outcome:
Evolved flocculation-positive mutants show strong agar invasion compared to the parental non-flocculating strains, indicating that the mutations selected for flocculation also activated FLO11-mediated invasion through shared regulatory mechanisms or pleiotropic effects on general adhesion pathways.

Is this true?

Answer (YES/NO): NO